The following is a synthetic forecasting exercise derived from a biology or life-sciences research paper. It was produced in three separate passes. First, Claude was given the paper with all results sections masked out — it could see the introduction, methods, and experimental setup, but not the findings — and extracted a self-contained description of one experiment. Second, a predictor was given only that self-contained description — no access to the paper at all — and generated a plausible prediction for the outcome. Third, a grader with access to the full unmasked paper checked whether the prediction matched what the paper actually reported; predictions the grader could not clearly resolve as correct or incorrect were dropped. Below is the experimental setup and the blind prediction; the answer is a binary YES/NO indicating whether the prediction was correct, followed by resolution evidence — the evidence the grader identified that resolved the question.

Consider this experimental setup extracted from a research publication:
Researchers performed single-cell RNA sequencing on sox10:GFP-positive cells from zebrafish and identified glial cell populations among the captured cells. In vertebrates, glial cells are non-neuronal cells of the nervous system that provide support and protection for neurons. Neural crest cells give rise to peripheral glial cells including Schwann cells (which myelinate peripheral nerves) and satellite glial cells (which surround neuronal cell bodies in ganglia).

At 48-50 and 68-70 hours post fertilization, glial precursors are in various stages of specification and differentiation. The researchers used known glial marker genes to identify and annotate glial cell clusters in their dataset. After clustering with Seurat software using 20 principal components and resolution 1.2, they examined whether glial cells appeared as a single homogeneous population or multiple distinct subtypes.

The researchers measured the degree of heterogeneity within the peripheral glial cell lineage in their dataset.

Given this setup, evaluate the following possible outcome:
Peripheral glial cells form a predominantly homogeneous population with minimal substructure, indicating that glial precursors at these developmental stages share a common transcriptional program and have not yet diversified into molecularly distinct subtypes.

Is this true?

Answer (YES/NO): YES